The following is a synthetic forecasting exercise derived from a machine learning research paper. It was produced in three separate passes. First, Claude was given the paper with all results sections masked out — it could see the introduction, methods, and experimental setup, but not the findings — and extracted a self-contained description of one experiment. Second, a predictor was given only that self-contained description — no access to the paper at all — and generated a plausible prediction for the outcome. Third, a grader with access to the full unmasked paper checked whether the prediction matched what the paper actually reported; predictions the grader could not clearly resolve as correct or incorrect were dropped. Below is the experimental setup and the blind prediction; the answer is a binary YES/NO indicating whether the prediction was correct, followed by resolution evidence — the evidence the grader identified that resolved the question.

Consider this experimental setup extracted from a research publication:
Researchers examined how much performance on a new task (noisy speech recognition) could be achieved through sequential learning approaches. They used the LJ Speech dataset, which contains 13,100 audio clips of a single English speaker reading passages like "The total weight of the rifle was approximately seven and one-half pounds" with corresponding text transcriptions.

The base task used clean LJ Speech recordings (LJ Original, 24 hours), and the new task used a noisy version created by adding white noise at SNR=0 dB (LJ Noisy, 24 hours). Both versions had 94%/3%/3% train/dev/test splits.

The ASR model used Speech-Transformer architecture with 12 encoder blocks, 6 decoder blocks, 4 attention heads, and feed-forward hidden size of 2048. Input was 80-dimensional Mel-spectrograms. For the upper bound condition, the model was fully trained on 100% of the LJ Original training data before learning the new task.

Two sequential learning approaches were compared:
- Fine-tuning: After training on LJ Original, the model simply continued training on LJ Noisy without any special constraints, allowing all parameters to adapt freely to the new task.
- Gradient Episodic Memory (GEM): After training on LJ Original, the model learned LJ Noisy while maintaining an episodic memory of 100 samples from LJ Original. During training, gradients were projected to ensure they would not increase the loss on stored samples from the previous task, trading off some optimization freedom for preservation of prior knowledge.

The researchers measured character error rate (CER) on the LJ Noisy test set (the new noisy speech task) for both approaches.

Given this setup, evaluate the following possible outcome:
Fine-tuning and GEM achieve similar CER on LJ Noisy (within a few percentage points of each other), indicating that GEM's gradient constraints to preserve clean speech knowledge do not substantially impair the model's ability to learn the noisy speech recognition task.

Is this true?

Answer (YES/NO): NO